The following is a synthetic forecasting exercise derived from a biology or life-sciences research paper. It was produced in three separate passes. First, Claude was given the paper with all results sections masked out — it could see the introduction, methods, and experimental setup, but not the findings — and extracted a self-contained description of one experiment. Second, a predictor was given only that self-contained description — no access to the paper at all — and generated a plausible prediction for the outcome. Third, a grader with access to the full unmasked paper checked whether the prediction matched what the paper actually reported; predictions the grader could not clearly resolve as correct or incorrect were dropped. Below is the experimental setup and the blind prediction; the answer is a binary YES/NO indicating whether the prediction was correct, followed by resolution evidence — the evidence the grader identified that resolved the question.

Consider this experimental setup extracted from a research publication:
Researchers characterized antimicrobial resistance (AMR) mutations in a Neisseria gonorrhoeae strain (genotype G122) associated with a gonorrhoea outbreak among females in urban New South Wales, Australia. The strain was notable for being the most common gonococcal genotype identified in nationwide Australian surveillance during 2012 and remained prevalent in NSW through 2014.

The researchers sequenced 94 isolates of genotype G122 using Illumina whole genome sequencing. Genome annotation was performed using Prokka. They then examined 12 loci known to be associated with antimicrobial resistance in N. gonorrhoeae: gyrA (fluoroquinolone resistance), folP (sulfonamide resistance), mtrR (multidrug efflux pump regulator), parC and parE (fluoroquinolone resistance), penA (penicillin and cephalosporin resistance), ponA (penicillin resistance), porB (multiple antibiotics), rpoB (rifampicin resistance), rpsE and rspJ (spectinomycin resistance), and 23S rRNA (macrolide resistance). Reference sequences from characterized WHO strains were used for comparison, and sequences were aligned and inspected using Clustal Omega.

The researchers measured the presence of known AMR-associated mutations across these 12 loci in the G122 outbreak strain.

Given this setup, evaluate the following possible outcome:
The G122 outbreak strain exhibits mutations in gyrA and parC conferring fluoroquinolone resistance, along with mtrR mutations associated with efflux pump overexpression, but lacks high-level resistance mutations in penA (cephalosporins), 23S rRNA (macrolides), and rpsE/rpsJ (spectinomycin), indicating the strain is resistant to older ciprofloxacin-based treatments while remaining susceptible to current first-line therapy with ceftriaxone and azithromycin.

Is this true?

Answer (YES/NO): NO